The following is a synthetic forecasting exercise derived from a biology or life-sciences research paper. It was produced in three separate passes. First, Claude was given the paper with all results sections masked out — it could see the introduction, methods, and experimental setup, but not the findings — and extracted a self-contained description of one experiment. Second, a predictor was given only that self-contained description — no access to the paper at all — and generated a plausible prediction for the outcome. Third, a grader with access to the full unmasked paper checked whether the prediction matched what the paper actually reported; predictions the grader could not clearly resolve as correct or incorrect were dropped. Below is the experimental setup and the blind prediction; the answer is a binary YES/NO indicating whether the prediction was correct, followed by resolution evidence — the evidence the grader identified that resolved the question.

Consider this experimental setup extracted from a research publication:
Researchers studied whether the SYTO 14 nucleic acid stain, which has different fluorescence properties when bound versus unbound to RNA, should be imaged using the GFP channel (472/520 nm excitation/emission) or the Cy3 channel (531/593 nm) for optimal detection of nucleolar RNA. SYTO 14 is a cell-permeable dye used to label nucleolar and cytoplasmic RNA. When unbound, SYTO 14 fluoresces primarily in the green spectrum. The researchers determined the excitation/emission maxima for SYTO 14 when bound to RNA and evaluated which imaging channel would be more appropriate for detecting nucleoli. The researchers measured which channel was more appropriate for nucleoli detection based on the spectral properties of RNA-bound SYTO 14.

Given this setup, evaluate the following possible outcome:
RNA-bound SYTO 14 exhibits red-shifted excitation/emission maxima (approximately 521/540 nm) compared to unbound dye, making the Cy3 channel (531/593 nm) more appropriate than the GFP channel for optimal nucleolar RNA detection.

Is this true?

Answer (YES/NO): NO